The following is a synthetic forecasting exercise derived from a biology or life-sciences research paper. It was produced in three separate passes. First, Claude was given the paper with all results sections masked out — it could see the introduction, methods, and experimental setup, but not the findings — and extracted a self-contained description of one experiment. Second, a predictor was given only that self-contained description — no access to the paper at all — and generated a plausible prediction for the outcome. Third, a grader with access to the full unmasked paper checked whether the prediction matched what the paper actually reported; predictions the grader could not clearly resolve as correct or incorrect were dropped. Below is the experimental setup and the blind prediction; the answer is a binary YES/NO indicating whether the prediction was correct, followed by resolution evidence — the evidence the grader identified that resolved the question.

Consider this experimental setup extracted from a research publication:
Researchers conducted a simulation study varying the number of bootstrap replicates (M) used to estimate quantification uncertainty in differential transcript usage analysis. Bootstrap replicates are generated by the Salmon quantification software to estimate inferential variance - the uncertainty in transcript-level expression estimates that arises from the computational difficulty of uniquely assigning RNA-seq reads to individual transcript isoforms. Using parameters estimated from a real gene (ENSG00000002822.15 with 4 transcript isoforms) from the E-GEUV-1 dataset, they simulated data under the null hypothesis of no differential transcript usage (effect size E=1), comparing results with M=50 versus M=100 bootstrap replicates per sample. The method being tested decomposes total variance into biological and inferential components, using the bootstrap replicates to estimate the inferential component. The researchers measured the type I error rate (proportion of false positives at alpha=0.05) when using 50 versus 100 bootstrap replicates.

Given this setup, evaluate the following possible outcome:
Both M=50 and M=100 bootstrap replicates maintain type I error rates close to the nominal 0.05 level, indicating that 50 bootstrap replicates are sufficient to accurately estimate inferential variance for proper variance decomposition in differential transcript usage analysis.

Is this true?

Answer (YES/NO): NO